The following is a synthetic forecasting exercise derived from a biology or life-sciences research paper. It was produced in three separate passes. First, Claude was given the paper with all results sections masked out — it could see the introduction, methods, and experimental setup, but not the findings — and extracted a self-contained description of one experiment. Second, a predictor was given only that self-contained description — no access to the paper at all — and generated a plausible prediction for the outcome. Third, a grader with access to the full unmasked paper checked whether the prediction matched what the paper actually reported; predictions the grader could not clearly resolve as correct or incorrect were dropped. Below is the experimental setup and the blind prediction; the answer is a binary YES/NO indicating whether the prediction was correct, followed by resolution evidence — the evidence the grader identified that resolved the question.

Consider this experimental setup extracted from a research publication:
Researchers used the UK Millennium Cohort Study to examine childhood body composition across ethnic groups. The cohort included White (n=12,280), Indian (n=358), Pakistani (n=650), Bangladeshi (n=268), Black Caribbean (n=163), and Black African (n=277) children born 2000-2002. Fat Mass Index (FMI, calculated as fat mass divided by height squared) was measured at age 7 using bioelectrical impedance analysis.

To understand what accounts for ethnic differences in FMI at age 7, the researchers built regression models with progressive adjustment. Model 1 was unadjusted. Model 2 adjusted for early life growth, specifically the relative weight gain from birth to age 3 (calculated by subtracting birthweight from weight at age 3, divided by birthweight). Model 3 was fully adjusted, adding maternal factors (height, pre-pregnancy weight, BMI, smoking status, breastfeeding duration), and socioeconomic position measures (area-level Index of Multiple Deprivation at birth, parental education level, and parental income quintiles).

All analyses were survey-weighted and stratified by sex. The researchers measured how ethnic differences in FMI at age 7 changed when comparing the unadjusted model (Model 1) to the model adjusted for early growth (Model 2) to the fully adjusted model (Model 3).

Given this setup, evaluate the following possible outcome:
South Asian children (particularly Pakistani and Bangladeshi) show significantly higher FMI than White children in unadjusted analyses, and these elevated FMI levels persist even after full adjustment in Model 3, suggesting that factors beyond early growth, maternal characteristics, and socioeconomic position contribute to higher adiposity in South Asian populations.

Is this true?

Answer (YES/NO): NO